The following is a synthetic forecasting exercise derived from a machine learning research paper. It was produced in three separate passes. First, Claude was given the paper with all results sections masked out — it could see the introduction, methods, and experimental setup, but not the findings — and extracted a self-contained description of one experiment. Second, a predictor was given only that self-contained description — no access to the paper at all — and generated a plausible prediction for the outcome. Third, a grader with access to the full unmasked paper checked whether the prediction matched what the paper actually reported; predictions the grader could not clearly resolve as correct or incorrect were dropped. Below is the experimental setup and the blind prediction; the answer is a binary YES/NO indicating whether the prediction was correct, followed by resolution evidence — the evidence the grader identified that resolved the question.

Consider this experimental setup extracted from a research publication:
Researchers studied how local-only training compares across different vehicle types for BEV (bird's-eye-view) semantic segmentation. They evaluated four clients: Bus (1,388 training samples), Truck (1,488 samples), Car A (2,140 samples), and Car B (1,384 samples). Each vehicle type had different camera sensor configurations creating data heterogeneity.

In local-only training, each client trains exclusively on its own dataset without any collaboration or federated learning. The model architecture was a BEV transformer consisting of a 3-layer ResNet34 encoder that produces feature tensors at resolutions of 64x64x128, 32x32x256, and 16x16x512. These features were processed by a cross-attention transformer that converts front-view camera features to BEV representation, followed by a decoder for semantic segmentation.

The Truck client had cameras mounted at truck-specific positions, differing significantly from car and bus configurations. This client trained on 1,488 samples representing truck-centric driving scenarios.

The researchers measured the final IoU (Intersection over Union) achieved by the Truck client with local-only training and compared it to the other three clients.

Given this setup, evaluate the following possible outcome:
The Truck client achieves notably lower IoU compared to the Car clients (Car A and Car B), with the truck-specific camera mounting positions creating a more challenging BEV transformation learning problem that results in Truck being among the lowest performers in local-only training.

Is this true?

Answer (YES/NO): YES